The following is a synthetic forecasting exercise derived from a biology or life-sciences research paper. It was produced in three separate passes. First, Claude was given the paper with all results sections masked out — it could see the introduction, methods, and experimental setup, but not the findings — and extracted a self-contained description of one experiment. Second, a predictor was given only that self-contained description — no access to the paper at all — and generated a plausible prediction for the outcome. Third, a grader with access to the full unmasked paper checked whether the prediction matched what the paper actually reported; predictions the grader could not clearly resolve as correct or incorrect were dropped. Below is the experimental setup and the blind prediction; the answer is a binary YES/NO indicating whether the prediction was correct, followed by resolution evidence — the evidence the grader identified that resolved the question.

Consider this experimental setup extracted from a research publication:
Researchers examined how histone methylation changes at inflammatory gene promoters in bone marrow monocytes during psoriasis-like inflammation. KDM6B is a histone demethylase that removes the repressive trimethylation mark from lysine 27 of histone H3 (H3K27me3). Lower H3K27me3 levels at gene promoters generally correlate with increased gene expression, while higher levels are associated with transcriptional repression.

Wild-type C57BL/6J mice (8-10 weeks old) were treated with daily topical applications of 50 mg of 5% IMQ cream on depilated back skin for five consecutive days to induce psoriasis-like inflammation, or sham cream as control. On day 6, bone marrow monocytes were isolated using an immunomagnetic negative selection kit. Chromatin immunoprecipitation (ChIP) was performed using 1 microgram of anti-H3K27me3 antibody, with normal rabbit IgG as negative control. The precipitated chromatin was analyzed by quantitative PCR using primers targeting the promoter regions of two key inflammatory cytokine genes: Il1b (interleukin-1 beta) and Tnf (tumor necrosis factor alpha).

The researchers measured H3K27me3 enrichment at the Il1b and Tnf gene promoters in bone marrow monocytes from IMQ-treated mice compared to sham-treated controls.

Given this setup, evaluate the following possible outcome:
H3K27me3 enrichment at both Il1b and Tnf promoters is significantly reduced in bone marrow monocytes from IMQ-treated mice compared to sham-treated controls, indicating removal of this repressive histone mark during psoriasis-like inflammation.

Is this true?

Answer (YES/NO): YES